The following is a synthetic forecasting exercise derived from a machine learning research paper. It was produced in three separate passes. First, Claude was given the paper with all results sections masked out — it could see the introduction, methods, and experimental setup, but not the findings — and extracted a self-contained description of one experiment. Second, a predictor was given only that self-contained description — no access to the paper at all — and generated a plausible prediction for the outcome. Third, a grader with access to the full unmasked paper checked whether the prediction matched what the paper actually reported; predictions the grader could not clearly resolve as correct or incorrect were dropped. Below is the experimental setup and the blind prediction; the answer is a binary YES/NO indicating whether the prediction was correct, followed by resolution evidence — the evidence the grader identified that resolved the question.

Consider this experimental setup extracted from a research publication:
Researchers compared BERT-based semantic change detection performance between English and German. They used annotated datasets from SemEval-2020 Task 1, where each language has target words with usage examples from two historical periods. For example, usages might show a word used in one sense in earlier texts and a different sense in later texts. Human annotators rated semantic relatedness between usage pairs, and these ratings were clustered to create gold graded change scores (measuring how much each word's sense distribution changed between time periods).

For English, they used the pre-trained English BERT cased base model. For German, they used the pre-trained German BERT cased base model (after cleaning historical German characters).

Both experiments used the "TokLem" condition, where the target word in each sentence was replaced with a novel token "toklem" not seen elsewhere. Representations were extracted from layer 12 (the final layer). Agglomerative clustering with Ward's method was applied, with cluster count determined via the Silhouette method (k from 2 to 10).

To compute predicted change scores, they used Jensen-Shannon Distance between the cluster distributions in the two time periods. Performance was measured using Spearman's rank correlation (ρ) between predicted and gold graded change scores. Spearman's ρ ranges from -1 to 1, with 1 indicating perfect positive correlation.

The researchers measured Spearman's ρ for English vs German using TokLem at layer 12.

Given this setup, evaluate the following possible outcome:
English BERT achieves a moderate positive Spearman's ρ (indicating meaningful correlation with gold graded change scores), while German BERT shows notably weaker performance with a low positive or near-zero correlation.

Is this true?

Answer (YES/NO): NO